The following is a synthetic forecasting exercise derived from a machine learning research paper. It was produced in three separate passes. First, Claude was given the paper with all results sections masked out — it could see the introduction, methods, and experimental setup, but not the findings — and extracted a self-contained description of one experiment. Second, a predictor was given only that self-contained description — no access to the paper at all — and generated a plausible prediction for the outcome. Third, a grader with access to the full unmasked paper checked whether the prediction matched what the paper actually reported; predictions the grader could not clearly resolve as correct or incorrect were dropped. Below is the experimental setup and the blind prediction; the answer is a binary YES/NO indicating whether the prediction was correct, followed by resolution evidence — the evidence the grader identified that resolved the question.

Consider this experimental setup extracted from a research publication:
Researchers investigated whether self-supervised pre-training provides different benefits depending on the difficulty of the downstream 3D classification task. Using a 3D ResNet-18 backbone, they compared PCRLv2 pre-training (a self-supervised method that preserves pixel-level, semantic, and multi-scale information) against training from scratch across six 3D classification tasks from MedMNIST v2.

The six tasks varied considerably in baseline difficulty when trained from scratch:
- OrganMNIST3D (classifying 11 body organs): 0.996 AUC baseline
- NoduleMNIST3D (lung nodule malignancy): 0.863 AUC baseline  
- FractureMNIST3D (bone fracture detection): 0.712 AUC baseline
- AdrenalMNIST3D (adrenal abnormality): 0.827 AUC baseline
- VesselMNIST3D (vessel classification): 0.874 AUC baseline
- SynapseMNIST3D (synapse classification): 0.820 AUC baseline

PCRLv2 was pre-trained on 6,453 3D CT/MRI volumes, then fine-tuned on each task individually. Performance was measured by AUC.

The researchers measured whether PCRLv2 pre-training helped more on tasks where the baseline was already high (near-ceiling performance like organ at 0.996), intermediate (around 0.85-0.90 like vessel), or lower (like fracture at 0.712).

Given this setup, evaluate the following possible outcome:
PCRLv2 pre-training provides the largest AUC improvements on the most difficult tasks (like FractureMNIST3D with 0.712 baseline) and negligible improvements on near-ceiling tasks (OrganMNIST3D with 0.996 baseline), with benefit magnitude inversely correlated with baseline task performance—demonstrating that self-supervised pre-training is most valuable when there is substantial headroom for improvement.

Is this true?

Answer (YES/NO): NO